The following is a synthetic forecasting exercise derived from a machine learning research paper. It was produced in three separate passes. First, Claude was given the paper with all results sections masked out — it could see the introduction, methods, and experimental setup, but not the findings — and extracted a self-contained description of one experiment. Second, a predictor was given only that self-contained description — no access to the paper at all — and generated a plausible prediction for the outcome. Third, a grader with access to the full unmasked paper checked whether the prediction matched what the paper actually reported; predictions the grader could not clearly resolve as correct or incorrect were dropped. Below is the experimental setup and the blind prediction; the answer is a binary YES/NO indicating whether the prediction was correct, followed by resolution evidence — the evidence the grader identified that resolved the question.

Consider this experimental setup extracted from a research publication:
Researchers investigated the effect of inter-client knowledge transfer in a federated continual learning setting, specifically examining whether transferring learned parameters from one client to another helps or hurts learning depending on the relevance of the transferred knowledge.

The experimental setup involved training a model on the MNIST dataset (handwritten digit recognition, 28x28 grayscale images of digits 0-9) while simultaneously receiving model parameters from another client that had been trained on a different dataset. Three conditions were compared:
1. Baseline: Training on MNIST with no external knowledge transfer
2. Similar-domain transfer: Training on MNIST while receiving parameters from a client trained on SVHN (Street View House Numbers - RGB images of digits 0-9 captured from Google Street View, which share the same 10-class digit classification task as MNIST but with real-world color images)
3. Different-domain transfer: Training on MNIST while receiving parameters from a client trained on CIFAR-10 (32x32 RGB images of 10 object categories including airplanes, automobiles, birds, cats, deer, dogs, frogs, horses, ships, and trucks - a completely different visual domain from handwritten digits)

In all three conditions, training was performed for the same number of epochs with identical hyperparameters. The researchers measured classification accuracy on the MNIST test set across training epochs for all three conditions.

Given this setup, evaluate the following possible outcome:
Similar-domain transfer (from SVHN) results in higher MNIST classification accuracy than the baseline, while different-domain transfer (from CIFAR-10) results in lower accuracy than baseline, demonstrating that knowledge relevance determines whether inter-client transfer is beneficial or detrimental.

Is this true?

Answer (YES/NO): YES